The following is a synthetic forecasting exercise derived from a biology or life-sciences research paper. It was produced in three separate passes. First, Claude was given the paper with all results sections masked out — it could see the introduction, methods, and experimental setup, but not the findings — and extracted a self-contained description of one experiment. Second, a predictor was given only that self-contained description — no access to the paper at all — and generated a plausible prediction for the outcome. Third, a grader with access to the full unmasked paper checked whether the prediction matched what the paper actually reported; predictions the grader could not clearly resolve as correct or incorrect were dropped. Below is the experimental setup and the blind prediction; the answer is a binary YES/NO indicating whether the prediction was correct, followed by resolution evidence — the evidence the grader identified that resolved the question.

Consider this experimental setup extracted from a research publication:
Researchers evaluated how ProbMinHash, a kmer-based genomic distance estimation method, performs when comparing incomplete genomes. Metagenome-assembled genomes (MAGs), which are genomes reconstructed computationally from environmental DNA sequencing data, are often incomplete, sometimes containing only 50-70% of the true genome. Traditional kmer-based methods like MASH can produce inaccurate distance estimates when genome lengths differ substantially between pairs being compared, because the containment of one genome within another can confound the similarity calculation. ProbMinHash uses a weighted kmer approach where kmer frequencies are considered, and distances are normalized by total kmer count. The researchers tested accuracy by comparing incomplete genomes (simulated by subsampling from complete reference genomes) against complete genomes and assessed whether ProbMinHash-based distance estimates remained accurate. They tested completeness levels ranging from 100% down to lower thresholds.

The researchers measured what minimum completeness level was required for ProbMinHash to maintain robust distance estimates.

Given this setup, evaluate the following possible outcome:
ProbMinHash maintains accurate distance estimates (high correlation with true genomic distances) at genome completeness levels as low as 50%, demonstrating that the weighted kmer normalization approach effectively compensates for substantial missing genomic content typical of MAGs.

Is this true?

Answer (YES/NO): YES